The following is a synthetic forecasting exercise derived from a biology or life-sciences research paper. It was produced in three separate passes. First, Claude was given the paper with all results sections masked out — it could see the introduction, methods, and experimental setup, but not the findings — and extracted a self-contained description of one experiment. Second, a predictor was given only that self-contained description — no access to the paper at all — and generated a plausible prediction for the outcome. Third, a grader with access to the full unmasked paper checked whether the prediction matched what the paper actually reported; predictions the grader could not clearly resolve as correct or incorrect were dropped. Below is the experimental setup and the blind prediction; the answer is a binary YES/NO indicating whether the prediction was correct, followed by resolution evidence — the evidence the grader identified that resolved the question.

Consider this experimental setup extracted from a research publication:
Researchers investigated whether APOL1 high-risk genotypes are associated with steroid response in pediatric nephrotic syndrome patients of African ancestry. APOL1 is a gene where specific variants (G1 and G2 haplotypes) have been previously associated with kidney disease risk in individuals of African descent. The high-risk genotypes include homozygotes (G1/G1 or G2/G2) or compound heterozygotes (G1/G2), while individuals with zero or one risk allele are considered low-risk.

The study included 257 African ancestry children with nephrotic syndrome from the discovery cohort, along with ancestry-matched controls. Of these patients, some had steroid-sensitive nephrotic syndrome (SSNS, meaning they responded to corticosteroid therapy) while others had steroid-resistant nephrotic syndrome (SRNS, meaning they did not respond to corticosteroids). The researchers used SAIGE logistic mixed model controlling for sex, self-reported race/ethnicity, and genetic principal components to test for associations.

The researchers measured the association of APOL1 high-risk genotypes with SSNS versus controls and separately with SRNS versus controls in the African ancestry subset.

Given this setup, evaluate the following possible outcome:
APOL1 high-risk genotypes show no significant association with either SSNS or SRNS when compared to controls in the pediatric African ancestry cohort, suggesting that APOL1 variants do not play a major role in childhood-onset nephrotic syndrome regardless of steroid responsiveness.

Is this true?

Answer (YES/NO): NO